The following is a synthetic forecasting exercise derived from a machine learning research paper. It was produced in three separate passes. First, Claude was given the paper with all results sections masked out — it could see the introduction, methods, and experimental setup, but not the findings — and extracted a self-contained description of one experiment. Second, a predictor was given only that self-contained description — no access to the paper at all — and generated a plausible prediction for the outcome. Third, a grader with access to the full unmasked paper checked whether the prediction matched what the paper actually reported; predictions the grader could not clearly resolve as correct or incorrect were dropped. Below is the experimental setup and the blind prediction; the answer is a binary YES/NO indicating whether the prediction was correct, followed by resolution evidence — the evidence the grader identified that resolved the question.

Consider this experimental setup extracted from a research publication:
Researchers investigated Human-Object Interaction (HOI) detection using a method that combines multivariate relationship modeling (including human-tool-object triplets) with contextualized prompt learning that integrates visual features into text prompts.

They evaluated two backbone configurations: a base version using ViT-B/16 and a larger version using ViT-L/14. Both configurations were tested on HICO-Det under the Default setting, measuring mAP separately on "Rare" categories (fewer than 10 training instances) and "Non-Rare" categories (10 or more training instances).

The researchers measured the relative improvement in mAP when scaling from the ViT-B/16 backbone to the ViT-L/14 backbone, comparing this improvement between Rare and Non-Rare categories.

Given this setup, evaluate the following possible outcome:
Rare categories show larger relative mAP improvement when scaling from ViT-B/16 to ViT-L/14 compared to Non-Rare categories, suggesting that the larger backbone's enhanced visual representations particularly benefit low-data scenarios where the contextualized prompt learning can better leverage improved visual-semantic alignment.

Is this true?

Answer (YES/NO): YES